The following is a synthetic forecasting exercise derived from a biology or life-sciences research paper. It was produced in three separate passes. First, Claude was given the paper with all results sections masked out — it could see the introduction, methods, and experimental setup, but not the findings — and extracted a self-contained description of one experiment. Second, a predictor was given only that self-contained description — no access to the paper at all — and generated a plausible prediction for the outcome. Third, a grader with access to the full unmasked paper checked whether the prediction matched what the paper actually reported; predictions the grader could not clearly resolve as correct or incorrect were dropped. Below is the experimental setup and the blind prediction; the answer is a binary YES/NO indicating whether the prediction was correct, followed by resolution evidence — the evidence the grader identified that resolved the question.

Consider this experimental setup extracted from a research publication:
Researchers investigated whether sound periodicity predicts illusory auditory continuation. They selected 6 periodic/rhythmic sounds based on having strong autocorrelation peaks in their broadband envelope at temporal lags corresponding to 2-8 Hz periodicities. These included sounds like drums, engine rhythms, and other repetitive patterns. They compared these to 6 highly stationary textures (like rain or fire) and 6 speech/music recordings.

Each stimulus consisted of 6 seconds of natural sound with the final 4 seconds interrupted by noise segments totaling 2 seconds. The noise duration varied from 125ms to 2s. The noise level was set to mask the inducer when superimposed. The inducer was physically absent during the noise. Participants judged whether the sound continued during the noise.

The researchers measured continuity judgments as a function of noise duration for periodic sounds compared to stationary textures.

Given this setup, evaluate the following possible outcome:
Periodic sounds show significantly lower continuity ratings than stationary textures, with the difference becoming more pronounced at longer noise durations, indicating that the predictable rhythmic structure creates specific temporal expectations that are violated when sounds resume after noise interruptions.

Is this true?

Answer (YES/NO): NO